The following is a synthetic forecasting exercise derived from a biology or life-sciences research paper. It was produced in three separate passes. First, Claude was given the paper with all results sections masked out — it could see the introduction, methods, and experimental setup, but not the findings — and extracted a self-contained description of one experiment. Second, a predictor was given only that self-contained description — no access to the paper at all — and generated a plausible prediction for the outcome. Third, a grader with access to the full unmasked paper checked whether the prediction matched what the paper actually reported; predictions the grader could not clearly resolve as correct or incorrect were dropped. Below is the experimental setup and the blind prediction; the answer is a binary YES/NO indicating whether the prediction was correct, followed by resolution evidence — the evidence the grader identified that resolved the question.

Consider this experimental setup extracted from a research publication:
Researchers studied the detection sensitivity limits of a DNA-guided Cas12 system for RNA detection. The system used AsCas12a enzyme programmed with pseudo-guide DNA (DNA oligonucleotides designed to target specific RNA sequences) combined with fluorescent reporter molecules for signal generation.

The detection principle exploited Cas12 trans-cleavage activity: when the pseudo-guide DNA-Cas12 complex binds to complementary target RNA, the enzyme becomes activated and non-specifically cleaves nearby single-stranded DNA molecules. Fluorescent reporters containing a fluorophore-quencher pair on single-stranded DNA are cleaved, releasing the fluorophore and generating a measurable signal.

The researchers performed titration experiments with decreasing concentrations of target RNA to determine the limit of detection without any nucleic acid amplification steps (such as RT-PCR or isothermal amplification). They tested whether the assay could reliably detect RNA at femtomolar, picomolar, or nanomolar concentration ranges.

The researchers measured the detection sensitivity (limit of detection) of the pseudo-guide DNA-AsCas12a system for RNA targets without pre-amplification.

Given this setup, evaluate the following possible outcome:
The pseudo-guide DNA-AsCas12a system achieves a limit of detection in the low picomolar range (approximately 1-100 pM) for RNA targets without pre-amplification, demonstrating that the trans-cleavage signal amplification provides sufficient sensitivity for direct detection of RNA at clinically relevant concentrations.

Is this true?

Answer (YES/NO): NO